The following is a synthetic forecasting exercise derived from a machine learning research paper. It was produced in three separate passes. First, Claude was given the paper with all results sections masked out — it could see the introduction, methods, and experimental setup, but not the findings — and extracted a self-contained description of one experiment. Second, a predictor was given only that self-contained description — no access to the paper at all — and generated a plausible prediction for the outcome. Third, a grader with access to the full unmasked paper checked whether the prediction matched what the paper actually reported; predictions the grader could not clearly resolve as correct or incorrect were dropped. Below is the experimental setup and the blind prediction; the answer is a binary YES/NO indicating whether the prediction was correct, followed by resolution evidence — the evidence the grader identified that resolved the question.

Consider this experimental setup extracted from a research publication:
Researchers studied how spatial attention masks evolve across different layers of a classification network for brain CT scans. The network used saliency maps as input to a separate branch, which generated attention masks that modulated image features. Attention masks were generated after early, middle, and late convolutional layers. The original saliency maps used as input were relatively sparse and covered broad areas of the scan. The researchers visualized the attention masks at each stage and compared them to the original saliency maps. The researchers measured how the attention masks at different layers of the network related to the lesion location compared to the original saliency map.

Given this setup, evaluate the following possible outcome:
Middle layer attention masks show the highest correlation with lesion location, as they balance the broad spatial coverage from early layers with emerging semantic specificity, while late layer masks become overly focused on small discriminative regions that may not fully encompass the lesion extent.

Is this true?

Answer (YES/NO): NO